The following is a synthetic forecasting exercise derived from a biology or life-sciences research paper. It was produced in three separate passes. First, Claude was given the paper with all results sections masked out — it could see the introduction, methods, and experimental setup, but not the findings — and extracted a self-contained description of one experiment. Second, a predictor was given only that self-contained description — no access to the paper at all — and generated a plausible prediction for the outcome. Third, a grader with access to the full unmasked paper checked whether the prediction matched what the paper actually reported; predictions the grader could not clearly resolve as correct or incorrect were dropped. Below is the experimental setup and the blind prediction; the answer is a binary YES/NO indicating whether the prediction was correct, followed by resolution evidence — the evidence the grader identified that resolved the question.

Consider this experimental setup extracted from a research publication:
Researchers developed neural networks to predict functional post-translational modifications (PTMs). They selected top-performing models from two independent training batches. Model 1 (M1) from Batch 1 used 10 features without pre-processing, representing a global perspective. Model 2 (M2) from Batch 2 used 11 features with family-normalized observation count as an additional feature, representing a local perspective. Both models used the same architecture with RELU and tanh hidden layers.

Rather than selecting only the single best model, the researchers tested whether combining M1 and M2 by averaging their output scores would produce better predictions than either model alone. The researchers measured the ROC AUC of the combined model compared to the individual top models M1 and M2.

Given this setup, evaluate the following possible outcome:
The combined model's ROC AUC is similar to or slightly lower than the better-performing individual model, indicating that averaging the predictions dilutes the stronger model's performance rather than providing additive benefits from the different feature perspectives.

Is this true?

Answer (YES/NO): NO